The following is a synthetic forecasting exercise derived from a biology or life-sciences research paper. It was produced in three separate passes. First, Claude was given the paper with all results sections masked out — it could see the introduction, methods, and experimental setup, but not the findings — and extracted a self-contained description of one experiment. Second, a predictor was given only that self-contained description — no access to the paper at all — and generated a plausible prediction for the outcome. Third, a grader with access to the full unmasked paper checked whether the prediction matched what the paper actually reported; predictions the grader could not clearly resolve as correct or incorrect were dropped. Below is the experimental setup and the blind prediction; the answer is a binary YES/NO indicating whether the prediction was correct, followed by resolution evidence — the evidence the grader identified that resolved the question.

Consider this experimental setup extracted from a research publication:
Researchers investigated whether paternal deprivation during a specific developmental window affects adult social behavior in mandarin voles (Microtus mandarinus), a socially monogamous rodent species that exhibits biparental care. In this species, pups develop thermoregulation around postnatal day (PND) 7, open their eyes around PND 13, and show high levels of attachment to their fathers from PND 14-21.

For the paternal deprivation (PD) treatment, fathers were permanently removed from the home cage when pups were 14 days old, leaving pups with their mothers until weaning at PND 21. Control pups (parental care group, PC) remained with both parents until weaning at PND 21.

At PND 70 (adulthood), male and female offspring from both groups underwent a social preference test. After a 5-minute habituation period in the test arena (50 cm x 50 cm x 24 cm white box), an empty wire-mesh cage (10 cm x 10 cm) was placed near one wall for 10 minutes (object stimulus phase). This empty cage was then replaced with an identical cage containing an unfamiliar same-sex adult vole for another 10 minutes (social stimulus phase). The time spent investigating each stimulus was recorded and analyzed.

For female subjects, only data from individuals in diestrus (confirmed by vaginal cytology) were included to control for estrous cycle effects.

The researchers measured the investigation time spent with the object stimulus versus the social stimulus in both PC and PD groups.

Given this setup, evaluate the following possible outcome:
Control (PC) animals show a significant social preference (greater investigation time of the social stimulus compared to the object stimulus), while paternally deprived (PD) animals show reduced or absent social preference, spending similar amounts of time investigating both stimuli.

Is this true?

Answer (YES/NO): NO